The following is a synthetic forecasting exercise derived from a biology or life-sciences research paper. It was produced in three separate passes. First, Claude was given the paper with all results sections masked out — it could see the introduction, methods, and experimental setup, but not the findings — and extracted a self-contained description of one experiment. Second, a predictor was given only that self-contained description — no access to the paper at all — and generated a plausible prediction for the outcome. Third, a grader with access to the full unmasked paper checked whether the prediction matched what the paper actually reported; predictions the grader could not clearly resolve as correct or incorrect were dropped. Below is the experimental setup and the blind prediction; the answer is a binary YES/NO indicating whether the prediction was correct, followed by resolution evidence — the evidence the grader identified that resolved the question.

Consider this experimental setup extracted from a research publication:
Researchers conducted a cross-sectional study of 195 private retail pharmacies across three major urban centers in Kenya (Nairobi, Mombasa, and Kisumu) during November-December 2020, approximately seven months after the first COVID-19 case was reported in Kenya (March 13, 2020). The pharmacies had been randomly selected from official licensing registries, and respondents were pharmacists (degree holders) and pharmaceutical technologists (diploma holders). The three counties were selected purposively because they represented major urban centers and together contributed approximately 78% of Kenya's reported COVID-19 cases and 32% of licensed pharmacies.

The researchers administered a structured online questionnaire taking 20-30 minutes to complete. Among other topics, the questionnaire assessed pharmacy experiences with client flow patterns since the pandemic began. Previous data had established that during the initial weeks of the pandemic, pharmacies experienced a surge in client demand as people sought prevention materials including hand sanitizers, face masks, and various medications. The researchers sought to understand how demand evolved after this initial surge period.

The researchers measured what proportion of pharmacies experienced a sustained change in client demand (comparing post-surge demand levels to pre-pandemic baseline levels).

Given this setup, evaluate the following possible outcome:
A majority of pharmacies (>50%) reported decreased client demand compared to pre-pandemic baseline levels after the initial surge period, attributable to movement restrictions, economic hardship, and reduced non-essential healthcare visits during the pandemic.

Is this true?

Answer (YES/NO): YES